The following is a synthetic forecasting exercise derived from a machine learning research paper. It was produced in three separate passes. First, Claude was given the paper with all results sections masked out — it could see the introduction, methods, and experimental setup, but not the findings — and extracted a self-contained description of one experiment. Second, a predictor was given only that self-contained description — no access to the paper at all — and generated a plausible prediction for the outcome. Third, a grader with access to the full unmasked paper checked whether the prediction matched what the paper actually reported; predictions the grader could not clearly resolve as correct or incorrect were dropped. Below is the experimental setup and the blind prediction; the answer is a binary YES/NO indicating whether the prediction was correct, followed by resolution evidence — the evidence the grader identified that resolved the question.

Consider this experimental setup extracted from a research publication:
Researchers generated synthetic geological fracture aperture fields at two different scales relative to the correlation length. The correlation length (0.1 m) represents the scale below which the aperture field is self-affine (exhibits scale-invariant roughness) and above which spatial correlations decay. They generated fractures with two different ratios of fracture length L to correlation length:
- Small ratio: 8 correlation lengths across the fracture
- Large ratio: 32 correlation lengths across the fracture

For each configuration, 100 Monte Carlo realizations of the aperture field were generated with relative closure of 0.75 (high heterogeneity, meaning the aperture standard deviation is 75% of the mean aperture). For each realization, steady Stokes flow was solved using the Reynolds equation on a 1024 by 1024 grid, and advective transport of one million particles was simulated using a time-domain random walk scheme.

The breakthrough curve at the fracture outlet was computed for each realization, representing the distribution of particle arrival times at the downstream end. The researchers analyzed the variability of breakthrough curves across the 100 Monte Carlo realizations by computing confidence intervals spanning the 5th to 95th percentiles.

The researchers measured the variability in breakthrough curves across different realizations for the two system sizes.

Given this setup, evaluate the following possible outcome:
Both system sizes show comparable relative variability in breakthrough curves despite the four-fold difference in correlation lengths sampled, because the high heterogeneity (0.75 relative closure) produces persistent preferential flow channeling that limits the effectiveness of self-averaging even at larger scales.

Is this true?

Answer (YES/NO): NO